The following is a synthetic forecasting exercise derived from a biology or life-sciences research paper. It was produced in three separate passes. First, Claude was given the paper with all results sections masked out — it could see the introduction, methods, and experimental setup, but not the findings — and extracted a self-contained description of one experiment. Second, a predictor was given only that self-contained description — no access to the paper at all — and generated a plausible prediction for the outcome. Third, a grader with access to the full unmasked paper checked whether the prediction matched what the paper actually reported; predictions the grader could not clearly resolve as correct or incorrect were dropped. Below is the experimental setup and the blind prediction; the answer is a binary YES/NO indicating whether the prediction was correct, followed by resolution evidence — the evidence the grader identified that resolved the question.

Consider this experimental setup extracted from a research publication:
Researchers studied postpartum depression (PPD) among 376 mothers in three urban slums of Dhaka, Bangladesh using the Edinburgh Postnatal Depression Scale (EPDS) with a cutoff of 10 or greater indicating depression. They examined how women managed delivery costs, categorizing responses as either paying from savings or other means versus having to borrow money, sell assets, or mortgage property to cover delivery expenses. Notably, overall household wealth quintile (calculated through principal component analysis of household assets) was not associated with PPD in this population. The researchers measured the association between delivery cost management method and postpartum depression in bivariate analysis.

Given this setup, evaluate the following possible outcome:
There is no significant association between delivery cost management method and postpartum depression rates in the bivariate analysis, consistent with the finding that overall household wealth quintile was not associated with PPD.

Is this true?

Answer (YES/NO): NO